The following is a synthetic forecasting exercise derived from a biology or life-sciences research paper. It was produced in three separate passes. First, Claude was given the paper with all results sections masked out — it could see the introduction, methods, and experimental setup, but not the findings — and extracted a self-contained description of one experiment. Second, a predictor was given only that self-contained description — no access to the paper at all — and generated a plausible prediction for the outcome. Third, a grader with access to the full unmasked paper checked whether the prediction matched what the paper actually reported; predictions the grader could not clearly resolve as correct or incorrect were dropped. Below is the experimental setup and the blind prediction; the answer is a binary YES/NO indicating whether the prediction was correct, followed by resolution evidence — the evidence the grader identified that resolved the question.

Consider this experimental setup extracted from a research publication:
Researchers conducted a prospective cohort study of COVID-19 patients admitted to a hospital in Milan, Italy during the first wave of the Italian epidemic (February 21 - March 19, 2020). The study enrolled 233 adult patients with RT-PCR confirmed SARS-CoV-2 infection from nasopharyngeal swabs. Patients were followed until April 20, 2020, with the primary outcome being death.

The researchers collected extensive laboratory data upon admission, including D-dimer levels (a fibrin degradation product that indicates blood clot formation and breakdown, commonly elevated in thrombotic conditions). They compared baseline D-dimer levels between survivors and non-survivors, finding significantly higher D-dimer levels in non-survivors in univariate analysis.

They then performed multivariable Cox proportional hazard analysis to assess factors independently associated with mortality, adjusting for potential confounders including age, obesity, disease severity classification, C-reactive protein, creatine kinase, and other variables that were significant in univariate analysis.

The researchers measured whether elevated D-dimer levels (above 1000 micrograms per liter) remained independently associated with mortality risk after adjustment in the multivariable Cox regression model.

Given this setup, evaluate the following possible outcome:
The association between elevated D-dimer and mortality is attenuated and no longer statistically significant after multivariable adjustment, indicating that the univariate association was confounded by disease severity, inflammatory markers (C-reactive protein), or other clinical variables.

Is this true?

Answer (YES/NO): YES